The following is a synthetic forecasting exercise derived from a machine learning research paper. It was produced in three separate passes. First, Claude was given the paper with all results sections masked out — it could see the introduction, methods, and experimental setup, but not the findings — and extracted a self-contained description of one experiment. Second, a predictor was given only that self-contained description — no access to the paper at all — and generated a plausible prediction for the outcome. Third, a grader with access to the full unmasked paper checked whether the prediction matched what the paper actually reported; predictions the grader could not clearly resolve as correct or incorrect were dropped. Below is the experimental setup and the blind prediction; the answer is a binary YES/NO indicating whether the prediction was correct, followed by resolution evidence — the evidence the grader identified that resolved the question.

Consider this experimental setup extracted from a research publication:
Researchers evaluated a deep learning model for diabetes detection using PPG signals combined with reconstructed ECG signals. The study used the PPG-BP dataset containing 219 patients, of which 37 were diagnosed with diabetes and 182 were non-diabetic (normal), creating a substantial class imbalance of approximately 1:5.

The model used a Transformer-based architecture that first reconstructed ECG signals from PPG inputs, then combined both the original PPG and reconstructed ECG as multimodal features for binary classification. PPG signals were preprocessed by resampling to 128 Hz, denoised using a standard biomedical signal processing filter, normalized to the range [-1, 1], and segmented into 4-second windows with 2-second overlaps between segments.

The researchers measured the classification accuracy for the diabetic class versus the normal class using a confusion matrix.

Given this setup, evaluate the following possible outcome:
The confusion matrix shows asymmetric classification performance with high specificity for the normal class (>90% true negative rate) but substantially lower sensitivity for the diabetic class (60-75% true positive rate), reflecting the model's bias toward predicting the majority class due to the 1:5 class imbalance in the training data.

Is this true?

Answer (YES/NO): NO